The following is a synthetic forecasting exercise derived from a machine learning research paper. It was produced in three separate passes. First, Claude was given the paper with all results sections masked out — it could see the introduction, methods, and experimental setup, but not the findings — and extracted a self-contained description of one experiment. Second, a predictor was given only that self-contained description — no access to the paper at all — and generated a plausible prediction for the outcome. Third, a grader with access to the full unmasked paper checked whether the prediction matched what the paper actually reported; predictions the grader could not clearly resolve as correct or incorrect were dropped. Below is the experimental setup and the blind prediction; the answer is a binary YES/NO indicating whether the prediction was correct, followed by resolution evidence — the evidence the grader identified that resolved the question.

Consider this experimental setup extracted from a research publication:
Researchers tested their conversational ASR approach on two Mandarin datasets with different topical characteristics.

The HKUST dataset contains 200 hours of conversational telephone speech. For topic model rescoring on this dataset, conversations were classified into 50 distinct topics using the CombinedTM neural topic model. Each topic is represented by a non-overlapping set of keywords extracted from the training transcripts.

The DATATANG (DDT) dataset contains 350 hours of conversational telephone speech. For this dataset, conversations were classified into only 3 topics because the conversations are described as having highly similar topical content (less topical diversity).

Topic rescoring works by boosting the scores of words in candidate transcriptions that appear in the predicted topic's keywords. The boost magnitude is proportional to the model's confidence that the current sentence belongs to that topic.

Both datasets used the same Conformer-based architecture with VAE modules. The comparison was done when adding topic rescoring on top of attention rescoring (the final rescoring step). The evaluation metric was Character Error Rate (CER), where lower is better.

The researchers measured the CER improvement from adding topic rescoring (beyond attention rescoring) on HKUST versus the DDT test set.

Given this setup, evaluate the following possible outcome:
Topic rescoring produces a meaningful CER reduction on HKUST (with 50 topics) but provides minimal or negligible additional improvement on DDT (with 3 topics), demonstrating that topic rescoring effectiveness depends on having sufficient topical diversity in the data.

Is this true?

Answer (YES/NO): NO